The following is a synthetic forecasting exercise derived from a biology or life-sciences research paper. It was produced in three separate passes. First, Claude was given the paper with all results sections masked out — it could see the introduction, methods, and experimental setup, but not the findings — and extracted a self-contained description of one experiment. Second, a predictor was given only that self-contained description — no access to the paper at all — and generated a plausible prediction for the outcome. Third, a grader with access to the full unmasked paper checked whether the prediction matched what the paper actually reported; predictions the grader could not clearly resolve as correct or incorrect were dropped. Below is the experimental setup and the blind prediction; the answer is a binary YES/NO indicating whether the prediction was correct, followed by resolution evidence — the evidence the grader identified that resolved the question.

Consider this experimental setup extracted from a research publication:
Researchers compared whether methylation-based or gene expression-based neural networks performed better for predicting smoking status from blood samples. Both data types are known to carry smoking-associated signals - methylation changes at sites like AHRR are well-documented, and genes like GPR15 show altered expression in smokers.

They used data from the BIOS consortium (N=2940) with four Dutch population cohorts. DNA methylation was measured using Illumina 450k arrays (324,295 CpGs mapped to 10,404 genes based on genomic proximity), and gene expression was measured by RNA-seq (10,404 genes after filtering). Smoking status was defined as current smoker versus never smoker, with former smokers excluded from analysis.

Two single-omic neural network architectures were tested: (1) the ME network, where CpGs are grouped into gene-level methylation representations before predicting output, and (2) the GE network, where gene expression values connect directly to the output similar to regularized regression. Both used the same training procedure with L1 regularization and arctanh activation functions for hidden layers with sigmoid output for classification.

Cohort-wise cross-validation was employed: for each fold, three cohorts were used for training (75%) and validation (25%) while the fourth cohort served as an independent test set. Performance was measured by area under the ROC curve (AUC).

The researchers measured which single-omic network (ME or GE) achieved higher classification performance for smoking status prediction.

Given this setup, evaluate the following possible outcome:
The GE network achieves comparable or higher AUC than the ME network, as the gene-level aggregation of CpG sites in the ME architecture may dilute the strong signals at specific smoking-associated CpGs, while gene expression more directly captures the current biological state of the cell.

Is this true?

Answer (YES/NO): NO